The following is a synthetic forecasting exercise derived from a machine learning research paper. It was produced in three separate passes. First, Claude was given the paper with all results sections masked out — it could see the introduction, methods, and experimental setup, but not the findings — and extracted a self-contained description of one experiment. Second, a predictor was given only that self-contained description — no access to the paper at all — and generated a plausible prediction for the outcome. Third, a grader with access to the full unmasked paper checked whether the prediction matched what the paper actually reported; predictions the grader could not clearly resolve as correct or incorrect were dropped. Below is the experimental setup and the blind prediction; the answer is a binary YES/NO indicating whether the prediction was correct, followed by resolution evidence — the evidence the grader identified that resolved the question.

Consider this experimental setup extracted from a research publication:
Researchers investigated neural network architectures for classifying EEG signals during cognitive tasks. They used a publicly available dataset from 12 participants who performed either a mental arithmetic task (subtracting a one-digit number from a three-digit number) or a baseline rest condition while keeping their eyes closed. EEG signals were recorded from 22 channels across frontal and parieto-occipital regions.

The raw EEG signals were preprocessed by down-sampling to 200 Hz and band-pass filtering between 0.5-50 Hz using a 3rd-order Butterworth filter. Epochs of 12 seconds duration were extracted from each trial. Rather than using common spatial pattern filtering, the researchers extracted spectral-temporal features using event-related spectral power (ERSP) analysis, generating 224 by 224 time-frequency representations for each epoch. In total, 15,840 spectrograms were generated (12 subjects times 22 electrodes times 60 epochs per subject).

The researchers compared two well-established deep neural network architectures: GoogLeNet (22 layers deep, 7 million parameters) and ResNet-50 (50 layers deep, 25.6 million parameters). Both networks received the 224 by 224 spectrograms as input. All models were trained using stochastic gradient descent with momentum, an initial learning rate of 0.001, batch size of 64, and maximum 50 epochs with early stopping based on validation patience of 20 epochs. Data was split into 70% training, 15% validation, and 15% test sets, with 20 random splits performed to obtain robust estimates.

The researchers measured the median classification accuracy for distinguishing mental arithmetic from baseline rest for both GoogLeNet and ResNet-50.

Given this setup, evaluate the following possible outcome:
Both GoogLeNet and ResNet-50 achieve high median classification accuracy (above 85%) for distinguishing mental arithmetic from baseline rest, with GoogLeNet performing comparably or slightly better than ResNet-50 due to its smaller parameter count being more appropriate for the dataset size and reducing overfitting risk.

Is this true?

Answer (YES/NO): NO